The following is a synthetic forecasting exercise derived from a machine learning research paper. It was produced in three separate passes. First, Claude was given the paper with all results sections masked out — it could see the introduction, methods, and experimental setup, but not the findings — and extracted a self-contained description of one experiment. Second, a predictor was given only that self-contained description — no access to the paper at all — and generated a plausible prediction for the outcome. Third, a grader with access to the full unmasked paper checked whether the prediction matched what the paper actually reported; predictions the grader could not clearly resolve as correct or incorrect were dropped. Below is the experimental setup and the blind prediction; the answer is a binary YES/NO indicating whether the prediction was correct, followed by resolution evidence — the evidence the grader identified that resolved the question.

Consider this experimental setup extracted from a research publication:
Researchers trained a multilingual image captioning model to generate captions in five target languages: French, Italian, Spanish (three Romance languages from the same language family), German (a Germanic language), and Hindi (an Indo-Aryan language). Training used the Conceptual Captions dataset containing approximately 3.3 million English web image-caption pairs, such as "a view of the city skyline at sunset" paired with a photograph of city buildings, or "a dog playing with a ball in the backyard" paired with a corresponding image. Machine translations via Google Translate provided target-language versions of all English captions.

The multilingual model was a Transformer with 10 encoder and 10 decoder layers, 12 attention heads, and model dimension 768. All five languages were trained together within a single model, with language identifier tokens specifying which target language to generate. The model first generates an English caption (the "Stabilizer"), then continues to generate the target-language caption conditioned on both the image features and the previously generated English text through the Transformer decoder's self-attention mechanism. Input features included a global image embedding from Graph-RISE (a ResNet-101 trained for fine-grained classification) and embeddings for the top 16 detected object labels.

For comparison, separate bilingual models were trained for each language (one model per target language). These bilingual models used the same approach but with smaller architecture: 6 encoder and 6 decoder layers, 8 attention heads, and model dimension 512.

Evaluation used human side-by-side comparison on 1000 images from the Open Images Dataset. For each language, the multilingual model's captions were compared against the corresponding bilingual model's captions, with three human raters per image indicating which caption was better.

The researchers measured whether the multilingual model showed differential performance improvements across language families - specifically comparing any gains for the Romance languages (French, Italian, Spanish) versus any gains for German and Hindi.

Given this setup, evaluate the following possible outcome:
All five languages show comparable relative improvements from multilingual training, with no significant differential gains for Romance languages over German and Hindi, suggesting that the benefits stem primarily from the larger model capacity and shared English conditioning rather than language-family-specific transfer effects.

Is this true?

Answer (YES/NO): NO